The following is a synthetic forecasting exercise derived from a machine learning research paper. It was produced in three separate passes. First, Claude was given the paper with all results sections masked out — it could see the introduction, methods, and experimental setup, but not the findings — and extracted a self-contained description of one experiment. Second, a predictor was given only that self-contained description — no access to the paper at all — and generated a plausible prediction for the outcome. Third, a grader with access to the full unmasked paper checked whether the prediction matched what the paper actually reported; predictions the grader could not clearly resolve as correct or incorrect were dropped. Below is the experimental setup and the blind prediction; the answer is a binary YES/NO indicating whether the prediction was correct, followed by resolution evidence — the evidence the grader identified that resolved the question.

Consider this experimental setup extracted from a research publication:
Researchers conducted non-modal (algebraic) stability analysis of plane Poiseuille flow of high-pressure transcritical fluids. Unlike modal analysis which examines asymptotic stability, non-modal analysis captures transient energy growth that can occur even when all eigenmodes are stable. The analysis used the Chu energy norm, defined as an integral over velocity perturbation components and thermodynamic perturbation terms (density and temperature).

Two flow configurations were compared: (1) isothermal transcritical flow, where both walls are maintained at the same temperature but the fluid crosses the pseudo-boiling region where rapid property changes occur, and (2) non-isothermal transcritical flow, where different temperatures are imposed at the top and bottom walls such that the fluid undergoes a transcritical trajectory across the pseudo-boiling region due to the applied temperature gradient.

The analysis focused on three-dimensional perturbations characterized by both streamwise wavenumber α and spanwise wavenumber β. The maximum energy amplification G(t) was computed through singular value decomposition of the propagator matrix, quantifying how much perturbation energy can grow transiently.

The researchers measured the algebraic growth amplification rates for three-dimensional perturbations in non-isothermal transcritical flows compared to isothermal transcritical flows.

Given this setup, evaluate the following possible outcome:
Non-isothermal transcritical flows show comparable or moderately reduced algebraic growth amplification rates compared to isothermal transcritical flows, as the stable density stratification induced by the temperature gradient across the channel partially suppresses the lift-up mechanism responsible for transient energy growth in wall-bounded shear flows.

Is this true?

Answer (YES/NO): NO